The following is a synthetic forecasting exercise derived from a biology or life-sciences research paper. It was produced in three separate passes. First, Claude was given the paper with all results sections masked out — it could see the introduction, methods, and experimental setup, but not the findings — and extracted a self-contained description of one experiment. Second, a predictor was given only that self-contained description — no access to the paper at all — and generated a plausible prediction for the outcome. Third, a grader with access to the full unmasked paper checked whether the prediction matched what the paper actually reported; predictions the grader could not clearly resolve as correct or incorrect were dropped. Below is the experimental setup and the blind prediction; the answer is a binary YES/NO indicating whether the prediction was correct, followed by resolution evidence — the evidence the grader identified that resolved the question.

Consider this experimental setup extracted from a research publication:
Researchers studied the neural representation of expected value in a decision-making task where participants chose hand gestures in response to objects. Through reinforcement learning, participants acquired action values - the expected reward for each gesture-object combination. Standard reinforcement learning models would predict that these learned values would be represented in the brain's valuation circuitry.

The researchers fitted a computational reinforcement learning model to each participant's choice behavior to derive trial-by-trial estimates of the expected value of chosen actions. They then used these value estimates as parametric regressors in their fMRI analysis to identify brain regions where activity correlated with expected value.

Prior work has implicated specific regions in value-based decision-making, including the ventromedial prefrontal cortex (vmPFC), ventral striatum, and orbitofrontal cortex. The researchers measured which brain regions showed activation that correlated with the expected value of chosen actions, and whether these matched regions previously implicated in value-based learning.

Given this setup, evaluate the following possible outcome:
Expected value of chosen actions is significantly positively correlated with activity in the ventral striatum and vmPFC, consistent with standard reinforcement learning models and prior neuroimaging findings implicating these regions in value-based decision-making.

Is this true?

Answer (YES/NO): NO